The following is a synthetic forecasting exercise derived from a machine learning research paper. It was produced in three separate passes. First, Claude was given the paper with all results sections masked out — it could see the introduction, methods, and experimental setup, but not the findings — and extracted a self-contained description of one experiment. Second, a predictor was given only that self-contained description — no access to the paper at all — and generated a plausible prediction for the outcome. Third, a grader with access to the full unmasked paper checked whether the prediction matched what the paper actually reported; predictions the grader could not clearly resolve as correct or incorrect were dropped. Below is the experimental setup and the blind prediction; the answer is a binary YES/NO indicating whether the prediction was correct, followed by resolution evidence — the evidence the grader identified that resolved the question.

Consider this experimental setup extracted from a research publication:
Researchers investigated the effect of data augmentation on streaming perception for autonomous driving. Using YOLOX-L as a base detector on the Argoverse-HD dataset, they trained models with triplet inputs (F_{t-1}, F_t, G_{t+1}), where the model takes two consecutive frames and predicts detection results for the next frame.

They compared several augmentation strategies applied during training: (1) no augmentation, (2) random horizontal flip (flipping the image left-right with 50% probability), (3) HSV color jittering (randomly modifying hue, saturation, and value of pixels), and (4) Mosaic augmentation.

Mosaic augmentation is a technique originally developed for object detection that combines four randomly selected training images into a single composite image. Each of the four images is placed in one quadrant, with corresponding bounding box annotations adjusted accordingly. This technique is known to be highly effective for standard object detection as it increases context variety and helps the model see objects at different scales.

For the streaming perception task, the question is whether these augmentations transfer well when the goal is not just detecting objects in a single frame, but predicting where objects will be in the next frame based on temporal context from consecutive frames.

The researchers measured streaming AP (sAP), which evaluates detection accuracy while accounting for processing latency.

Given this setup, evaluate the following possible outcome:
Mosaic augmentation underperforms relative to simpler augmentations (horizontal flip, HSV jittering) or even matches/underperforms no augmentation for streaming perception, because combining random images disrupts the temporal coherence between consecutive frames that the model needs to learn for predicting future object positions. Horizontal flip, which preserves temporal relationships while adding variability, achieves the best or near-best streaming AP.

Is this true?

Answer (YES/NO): YES